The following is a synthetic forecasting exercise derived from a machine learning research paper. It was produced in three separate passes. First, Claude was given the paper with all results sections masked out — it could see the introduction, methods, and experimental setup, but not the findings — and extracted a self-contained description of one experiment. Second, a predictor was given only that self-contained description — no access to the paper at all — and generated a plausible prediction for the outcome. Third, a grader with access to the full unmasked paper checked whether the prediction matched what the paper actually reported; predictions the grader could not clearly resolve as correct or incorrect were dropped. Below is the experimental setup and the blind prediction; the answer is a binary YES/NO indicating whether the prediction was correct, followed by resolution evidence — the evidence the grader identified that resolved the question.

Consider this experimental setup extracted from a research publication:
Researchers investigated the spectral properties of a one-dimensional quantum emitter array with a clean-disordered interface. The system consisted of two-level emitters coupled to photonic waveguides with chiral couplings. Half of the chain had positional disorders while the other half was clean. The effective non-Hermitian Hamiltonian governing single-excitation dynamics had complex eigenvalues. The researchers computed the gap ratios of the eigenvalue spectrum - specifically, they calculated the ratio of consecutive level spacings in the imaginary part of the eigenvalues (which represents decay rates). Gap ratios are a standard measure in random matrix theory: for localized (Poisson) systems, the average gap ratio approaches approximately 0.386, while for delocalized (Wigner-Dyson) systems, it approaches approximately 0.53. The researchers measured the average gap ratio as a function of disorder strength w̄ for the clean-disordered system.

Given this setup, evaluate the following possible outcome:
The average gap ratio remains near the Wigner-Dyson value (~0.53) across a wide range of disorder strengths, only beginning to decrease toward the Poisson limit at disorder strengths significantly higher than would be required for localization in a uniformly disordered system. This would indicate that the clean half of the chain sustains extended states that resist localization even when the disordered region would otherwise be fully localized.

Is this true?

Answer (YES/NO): NO